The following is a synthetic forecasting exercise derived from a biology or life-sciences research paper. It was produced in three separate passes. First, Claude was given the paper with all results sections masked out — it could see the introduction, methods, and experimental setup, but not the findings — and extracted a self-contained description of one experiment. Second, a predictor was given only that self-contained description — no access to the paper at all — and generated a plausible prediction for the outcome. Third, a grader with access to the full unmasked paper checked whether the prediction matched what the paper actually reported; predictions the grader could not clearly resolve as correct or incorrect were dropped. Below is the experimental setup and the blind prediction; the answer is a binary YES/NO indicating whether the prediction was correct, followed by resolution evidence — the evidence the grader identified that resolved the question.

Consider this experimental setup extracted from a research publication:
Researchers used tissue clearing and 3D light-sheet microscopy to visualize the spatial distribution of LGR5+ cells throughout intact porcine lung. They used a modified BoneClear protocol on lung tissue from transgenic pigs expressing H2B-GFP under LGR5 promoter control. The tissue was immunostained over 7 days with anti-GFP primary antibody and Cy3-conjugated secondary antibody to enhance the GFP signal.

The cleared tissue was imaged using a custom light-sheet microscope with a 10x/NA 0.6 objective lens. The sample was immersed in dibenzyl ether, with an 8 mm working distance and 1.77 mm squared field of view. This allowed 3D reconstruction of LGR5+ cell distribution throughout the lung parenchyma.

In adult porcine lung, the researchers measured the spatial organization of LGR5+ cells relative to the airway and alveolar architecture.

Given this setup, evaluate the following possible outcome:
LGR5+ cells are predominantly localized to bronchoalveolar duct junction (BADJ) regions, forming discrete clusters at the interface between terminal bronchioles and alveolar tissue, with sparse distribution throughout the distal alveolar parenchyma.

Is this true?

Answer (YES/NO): NO